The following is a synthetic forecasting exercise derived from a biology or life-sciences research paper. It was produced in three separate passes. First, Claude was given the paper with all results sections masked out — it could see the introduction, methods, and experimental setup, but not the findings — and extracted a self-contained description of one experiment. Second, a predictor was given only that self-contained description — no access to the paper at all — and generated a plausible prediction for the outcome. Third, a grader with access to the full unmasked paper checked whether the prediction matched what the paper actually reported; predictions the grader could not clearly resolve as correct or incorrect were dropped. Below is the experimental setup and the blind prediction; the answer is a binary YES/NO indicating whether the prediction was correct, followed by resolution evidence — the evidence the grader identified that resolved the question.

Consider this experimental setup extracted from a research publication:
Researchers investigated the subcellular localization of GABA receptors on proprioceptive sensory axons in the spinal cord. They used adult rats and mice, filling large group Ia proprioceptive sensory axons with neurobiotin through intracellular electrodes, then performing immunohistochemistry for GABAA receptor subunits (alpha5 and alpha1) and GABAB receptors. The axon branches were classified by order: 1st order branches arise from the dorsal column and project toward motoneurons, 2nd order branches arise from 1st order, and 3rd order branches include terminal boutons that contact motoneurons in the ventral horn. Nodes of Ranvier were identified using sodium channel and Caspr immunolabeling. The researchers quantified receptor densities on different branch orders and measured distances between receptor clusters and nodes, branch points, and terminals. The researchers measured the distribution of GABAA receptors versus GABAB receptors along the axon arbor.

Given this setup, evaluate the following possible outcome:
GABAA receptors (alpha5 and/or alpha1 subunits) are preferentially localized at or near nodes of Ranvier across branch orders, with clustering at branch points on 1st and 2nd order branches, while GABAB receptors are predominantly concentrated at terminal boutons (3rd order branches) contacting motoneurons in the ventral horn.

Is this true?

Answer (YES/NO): YES